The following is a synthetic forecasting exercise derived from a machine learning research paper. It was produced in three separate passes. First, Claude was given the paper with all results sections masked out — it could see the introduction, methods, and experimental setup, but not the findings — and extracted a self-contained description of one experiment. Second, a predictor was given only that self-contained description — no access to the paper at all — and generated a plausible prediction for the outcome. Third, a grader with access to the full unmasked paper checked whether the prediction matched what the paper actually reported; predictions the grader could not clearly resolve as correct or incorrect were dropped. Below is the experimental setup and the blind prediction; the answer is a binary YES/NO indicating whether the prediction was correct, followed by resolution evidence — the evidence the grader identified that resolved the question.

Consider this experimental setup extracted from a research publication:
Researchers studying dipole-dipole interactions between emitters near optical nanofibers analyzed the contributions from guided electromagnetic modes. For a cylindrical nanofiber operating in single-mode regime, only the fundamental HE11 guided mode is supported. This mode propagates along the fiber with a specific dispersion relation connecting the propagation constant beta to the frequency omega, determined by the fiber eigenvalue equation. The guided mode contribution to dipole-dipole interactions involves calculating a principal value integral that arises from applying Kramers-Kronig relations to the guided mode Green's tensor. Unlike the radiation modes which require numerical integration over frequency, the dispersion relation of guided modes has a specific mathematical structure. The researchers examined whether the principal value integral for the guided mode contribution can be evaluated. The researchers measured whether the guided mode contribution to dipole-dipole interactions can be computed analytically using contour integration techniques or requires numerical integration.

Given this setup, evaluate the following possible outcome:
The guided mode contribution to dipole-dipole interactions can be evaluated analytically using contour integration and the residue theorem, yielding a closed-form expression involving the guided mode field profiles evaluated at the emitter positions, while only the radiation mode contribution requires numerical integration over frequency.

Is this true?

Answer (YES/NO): YES